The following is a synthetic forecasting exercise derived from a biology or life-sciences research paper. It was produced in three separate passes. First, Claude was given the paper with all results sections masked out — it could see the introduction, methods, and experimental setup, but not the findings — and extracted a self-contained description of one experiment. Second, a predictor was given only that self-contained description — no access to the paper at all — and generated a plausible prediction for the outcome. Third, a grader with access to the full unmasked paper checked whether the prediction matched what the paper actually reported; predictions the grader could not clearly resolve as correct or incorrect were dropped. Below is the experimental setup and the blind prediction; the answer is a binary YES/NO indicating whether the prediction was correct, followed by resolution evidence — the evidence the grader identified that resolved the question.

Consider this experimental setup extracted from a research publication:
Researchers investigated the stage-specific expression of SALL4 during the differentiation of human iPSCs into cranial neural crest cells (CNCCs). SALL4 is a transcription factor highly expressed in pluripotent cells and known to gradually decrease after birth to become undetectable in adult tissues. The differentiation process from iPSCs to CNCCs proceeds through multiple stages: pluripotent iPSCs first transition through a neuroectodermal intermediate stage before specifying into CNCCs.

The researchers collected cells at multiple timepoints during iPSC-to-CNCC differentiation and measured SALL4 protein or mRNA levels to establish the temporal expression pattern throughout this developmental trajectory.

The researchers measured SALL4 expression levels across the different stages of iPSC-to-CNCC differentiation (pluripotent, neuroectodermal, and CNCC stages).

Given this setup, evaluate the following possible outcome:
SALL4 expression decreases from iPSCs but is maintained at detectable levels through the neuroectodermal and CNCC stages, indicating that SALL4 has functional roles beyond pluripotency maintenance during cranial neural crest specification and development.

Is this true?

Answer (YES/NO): NO